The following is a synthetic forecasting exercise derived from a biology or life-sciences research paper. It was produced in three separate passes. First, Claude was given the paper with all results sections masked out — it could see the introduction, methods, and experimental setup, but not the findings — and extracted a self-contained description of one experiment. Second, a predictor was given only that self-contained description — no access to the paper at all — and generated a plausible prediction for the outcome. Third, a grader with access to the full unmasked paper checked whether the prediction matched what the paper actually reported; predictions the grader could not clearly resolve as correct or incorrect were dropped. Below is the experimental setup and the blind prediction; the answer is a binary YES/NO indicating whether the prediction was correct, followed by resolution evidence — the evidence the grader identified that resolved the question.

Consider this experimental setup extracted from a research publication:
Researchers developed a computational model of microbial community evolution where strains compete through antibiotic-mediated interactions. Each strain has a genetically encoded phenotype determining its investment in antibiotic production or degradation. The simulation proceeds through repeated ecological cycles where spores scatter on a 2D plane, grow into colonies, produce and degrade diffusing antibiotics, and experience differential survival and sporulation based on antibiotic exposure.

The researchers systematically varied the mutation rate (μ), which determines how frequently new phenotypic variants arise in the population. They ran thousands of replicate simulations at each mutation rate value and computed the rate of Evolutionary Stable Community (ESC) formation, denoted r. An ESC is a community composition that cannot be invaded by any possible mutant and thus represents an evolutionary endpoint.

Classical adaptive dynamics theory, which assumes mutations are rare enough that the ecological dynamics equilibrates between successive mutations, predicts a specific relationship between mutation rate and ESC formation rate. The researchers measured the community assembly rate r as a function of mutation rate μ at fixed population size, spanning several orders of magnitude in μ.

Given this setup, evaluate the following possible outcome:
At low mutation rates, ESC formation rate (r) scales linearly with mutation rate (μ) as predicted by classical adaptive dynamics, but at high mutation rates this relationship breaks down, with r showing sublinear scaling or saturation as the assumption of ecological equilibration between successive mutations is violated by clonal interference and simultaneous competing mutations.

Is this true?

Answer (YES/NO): NO